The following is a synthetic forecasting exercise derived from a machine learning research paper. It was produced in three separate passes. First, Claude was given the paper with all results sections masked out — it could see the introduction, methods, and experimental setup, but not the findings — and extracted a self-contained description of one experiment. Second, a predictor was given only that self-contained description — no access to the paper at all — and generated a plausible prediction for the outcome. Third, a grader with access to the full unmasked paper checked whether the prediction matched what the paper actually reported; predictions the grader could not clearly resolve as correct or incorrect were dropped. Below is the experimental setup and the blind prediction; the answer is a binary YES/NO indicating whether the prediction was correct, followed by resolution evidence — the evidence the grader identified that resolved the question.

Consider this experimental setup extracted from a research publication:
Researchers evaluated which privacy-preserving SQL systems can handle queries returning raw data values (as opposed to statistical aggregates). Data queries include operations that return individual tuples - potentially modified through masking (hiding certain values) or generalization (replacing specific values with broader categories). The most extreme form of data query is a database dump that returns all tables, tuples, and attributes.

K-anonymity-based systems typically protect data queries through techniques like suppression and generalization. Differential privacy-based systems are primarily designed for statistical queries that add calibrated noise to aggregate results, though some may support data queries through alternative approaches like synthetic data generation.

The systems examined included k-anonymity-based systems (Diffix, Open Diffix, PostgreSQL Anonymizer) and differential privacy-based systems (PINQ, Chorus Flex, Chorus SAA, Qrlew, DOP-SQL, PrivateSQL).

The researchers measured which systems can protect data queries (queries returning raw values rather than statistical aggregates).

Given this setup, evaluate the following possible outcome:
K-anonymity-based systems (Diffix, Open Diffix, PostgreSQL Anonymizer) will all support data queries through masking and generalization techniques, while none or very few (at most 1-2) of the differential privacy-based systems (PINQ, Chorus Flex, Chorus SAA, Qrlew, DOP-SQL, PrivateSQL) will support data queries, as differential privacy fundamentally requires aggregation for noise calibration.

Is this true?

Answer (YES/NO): NO